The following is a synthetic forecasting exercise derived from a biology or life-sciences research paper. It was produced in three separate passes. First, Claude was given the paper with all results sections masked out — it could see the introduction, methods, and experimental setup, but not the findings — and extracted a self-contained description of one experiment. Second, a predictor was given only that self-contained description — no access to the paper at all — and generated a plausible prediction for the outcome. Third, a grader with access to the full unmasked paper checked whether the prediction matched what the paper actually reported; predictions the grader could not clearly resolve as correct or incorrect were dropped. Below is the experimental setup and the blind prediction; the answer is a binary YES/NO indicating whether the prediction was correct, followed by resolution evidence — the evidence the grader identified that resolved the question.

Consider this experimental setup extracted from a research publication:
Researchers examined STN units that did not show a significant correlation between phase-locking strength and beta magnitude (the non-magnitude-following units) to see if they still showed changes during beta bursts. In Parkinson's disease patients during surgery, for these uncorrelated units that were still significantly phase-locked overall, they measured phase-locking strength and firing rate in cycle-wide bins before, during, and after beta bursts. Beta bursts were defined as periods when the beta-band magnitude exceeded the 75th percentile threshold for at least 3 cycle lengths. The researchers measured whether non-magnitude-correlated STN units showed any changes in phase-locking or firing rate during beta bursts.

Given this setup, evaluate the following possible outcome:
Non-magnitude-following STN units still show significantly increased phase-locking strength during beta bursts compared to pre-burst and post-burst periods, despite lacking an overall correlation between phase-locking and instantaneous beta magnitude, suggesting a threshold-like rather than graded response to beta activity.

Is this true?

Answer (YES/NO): NO